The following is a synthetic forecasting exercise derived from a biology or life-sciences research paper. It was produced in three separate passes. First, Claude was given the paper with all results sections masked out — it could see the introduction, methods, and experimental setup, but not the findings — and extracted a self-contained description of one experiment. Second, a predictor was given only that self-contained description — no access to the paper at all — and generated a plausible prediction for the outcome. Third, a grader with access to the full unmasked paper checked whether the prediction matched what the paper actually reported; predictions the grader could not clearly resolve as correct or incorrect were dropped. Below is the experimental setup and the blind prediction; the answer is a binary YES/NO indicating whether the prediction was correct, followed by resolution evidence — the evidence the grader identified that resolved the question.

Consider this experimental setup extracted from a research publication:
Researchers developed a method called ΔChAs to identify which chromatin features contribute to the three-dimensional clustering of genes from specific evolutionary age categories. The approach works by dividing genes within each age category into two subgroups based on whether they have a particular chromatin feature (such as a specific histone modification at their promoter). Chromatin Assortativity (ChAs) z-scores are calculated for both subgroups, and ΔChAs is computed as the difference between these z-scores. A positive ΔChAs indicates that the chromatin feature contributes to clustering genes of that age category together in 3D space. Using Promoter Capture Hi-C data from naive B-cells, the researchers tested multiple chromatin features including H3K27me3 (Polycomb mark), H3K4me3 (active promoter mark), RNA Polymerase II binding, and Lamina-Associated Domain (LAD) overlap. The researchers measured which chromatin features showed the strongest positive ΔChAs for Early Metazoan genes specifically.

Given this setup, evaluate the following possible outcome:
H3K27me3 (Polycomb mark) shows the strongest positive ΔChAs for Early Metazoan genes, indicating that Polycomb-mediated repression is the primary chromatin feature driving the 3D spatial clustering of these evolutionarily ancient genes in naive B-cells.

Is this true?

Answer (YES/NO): YES